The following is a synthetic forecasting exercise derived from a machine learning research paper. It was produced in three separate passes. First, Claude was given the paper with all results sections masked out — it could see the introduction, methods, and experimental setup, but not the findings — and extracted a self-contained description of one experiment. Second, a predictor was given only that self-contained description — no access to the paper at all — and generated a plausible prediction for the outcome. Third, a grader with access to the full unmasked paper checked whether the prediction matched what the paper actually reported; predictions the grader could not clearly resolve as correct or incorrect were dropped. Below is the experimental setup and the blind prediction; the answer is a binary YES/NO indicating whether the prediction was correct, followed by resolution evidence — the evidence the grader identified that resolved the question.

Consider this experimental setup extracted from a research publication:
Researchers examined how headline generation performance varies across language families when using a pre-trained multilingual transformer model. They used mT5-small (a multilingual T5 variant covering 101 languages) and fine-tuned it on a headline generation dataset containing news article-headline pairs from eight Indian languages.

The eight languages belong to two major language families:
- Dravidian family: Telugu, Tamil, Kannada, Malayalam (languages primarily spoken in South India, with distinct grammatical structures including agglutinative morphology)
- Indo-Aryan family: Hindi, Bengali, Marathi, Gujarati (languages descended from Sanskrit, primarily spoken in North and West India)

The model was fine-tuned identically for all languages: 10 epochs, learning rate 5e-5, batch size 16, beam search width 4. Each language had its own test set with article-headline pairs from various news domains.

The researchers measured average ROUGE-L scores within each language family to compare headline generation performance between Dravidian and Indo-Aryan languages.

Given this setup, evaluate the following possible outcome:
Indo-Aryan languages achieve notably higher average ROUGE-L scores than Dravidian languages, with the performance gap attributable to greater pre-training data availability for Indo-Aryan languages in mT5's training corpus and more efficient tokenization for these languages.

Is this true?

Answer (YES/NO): NO